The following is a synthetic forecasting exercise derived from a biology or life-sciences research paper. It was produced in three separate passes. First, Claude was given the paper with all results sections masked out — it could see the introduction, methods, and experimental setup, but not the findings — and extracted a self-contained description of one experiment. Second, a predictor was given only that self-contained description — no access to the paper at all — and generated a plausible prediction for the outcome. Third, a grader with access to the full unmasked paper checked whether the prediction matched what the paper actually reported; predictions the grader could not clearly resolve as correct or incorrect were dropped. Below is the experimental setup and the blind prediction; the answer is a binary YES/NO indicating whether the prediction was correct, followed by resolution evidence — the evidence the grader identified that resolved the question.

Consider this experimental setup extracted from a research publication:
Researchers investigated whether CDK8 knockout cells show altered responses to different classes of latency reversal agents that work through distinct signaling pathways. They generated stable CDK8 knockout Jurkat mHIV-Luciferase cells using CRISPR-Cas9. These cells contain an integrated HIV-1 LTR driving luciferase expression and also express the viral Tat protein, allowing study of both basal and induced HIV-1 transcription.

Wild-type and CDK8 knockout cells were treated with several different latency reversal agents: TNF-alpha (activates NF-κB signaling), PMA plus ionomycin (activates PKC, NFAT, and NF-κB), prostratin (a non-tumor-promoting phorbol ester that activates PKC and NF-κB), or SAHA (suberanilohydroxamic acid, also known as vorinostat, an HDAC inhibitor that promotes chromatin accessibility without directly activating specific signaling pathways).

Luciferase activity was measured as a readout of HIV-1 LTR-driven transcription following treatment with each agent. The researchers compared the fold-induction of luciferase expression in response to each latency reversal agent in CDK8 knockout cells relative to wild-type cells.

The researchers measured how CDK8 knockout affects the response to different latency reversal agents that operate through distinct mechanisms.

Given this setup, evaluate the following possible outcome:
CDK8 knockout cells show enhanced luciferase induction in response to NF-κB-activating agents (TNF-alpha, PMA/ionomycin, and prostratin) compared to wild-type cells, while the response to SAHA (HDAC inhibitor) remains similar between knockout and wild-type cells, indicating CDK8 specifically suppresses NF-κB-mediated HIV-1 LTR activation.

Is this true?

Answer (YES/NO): NO